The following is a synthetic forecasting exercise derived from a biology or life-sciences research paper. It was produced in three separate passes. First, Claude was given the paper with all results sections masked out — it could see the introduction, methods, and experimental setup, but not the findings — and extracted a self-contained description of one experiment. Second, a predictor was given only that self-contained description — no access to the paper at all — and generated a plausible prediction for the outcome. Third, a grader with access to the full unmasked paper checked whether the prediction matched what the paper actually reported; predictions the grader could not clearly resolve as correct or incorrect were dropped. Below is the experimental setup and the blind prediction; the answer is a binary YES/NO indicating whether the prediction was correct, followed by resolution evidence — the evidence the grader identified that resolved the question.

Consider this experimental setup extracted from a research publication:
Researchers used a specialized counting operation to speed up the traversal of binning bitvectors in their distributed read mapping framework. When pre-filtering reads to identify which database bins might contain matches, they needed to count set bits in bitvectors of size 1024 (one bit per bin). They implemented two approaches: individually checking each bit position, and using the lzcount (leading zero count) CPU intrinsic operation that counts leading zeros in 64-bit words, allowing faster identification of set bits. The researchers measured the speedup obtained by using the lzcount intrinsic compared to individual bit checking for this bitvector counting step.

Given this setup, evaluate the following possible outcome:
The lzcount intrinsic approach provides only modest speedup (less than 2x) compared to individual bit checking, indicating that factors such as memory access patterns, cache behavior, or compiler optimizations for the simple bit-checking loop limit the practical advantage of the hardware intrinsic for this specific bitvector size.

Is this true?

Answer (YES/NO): NO